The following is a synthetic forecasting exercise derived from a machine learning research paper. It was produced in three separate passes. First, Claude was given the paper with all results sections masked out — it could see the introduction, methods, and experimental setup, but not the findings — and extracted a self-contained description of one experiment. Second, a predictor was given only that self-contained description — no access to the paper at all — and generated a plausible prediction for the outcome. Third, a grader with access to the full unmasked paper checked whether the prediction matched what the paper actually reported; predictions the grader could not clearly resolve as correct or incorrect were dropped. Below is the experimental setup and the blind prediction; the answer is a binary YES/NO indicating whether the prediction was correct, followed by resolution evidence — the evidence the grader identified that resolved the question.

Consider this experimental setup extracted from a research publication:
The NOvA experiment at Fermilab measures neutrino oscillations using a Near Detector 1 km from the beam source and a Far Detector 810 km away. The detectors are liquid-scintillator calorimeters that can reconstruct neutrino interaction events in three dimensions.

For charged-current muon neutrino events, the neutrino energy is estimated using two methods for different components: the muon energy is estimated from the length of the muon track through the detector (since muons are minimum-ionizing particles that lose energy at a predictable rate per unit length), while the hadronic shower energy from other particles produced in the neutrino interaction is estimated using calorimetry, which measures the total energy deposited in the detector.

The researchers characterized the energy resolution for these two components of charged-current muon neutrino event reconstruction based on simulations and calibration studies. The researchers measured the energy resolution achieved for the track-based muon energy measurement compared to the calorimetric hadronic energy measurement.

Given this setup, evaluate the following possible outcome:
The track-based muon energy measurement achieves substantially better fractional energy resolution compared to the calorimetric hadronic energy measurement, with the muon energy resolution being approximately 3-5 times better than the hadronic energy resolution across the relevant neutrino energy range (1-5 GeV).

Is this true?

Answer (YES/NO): NO